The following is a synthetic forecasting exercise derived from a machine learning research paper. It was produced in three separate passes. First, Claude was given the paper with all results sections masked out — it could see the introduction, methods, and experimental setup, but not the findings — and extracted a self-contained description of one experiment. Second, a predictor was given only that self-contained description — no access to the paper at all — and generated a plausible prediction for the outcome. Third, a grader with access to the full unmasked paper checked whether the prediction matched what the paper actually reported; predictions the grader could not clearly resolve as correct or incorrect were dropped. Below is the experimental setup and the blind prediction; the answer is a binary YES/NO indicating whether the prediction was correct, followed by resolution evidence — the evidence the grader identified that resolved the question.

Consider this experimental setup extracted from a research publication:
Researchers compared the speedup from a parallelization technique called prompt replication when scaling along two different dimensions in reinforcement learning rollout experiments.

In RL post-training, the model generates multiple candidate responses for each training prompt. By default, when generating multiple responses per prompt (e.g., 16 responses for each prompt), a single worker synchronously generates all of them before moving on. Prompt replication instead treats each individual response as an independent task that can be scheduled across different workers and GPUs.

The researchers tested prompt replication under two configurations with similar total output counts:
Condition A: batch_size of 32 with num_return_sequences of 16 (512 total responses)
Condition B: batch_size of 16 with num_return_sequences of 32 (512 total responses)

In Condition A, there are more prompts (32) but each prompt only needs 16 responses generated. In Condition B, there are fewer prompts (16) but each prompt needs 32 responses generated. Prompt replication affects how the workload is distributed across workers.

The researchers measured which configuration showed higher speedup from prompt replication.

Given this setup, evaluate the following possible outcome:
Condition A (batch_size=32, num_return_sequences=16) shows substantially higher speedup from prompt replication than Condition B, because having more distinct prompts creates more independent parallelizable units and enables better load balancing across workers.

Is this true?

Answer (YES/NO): NO